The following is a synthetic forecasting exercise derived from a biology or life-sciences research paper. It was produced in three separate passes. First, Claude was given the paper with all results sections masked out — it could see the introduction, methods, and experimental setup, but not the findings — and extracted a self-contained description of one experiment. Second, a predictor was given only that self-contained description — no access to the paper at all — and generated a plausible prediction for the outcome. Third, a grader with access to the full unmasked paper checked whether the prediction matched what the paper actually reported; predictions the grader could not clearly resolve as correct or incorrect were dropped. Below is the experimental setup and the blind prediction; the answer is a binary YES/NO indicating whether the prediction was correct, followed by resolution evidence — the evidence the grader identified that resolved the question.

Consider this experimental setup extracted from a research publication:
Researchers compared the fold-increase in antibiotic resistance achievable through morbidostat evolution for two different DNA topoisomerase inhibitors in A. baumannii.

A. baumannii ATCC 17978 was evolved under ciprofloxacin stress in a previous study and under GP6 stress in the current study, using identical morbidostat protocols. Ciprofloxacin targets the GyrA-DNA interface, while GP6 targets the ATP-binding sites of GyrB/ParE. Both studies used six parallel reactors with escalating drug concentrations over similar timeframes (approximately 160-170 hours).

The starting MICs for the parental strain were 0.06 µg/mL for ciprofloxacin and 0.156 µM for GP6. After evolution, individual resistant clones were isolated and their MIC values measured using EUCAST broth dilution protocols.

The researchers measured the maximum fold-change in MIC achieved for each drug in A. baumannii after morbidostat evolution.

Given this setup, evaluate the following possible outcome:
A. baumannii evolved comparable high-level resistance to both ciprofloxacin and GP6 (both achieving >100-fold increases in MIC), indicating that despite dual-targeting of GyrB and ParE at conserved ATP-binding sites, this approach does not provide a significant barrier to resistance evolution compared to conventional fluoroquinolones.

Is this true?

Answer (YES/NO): NO